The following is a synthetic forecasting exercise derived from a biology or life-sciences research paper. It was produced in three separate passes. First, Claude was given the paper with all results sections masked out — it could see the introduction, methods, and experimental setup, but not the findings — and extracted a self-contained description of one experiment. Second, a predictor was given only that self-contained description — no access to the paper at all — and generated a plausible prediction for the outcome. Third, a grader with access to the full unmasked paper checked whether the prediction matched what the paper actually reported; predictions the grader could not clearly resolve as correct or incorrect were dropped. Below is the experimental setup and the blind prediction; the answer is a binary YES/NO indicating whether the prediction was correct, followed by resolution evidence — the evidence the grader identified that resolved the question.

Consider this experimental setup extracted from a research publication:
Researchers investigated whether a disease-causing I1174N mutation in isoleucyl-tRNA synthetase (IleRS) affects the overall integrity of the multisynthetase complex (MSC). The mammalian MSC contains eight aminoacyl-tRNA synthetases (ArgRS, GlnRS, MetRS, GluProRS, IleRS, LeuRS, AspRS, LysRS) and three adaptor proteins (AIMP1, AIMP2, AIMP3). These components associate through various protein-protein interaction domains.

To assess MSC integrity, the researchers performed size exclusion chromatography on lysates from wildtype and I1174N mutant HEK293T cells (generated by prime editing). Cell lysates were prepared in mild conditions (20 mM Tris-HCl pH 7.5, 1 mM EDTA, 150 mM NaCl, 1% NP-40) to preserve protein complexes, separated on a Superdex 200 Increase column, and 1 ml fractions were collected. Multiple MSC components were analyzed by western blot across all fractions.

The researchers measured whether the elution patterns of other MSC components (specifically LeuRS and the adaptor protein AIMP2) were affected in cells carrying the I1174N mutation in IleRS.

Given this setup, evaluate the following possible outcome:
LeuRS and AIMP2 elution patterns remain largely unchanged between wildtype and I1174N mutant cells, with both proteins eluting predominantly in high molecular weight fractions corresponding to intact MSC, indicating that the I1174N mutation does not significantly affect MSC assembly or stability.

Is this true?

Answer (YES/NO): NO